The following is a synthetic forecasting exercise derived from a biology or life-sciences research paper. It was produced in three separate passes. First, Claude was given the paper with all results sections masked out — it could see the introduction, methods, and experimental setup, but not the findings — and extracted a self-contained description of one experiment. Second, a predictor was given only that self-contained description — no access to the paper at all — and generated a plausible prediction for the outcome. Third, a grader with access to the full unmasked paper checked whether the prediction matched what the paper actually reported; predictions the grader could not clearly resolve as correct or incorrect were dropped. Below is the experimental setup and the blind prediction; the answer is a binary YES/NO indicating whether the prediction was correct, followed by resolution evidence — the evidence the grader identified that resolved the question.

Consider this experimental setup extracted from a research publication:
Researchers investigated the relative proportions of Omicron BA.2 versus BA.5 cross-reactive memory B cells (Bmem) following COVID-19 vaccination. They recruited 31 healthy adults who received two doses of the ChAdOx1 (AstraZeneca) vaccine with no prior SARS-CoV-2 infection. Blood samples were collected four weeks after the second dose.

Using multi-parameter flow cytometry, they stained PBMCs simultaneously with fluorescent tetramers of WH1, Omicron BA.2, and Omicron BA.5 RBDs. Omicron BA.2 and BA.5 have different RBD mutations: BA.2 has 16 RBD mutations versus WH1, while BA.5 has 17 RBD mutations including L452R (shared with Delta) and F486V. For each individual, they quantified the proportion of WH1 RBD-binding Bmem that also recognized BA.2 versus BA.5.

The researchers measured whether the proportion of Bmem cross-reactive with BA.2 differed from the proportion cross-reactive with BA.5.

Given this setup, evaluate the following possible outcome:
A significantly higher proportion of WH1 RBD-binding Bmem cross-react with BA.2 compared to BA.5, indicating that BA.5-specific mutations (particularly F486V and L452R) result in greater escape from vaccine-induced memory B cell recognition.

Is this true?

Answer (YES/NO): NO